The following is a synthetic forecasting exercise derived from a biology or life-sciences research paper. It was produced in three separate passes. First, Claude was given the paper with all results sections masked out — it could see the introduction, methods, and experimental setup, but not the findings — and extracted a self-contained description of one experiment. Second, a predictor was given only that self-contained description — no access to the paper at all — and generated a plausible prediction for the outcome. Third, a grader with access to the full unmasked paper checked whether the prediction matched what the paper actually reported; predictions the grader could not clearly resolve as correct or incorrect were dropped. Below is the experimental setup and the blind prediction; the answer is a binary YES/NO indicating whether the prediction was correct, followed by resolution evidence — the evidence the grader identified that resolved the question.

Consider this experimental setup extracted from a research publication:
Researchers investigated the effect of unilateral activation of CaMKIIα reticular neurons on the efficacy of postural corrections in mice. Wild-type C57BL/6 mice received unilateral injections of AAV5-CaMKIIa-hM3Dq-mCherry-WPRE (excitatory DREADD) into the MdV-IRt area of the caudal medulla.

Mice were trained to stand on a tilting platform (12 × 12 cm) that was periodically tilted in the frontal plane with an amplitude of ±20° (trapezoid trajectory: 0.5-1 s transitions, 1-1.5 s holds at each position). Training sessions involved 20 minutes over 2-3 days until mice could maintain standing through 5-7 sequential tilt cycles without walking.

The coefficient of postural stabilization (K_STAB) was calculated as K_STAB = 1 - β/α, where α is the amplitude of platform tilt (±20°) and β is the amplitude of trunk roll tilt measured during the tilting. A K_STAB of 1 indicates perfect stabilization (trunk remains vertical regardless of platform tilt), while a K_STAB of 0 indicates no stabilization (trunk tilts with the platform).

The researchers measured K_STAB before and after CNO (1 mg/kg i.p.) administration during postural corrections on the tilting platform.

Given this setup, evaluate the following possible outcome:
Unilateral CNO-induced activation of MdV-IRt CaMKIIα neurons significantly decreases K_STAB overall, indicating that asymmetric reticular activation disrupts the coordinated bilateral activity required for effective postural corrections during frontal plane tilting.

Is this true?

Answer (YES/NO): NO